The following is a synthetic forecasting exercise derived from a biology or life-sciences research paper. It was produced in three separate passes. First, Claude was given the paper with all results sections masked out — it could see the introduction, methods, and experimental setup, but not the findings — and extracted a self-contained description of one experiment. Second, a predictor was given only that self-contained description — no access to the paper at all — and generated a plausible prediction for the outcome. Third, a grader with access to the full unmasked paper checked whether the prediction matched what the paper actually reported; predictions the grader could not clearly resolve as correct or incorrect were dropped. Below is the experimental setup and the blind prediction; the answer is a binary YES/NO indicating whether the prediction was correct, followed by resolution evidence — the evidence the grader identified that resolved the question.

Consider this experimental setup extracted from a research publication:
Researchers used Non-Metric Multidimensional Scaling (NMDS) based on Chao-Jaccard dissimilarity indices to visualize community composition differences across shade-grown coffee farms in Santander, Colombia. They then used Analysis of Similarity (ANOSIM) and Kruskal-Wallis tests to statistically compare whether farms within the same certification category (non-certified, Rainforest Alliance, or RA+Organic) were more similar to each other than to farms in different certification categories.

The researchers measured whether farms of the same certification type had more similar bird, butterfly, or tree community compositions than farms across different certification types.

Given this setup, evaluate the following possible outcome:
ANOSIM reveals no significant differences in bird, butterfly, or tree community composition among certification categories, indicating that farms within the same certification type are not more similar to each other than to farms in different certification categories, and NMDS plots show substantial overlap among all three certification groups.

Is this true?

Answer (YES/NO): NO